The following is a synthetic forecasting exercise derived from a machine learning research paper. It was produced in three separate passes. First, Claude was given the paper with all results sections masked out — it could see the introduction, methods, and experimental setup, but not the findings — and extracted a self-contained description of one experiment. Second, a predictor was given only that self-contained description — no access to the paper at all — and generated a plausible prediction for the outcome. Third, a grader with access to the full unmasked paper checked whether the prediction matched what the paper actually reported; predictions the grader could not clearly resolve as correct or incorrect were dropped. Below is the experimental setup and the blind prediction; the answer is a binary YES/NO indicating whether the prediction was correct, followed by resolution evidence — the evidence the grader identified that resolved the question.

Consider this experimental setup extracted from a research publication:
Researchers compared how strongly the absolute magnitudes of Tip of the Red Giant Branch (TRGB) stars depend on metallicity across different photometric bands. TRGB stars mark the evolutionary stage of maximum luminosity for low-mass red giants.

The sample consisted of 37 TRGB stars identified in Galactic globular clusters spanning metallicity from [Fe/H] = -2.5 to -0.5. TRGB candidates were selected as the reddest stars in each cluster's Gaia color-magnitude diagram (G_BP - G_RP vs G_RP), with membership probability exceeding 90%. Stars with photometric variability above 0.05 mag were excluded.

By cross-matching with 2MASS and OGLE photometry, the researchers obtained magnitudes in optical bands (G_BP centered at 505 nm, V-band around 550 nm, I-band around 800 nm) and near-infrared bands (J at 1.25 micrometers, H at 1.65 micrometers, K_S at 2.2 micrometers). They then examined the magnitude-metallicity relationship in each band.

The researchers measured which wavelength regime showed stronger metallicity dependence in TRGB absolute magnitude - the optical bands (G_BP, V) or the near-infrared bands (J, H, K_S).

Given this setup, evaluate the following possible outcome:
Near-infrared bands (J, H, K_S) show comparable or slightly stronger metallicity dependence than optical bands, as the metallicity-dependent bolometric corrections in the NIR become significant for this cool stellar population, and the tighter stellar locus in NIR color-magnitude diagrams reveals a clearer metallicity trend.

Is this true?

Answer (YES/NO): NO